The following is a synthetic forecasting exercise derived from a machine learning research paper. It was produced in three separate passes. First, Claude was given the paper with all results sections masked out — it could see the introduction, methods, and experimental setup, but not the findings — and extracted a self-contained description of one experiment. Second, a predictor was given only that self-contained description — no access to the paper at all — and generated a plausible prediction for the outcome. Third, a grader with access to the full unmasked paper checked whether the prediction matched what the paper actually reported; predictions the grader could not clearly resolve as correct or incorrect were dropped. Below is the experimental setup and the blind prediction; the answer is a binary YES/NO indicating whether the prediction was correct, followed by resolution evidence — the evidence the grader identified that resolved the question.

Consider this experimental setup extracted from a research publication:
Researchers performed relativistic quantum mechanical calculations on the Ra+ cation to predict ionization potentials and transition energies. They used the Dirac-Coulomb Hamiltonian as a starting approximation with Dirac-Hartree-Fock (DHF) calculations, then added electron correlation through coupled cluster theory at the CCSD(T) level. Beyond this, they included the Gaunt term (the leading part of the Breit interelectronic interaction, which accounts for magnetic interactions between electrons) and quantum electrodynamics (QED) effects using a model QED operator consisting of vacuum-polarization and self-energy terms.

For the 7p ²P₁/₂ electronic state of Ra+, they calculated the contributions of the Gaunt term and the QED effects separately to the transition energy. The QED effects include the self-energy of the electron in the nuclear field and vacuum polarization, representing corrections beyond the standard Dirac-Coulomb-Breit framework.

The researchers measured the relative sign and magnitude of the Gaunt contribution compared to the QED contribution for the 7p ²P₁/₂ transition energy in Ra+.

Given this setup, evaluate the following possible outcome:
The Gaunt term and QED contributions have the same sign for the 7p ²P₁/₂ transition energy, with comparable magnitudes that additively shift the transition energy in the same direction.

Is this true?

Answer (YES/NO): NO